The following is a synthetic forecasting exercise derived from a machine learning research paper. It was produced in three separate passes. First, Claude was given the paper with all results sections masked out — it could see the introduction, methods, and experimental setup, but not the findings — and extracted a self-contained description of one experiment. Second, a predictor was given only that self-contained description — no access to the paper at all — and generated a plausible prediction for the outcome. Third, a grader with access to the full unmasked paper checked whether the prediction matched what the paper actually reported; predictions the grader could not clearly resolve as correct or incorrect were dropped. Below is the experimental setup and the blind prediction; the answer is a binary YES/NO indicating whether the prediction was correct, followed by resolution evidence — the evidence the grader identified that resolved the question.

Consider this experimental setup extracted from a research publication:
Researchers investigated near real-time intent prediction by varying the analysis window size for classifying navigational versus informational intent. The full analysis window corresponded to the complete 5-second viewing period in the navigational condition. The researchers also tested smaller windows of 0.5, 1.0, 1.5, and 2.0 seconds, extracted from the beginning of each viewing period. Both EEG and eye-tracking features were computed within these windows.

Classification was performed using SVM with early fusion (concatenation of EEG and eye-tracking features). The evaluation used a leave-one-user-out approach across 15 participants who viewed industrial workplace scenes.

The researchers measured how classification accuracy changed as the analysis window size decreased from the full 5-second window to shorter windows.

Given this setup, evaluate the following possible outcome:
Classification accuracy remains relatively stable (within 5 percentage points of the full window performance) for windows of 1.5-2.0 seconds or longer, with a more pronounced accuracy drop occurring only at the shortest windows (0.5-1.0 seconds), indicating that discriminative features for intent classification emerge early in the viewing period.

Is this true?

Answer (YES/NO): NO